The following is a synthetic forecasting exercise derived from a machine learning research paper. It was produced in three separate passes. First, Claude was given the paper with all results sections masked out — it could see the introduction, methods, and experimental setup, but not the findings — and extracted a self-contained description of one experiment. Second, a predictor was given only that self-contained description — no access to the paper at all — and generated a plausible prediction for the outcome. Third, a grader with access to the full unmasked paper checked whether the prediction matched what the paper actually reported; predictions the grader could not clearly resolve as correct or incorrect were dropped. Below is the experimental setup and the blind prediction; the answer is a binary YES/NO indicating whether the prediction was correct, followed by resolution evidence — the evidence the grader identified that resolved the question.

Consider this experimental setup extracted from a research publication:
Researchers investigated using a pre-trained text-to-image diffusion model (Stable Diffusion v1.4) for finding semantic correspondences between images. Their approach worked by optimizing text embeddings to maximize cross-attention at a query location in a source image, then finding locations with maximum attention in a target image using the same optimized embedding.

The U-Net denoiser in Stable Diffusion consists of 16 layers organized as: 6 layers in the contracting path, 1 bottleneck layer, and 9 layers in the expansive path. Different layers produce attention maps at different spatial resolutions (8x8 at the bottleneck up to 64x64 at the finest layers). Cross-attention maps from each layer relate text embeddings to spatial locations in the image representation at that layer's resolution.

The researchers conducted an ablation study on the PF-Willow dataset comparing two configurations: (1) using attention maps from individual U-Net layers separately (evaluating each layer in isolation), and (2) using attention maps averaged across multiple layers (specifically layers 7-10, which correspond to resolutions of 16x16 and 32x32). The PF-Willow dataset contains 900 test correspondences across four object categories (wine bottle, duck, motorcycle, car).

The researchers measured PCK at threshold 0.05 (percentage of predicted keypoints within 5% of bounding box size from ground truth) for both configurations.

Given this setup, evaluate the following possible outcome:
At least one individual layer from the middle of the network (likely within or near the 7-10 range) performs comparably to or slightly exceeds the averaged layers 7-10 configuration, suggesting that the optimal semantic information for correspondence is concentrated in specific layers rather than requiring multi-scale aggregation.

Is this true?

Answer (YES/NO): NO